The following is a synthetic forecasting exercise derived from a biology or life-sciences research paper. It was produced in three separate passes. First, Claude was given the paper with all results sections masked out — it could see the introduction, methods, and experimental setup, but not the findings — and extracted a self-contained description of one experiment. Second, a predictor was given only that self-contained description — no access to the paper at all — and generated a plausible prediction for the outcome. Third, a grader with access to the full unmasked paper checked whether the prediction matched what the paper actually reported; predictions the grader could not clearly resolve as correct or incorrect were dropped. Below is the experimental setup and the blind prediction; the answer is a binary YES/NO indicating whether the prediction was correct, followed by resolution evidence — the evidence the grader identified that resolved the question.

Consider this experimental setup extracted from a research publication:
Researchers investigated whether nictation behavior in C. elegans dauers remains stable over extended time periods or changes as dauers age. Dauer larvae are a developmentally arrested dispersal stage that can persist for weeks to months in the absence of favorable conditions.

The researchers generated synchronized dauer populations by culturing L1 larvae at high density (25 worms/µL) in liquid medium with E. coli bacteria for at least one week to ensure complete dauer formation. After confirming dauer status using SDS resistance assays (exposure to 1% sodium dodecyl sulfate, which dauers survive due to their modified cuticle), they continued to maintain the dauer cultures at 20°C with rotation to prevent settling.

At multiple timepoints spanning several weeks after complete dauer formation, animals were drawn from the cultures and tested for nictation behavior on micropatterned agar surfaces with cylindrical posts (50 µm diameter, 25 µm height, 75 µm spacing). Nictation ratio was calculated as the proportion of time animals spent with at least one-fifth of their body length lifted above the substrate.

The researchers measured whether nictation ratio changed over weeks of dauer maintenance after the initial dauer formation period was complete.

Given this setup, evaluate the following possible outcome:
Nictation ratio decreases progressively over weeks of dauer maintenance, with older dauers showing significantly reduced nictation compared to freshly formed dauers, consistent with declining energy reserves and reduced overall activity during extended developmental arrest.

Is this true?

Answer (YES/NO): NO